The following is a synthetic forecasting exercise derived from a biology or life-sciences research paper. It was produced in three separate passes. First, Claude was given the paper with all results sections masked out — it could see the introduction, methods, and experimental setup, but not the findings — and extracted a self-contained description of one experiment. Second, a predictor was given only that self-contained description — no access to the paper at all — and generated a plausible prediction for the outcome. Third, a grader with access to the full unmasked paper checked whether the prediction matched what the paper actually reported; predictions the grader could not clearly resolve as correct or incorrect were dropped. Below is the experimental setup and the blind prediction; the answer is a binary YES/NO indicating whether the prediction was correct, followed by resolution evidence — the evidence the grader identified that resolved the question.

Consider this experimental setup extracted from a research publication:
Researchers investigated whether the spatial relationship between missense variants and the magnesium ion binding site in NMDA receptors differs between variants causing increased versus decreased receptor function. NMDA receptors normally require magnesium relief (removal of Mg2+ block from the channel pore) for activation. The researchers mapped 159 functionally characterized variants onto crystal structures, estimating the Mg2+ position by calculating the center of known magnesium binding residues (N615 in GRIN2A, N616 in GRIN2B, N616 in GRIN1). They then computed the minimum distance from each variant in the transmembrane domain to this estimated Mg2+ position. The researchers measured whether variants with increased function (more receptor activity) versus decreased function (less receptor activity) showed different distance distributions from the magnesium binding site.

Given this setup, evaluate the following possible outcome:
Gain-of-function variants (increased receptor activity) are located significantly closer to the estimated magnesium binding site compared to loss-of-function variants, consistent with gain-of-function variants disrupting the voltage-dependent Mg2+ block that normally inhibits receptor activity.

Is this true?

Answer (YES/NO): YES